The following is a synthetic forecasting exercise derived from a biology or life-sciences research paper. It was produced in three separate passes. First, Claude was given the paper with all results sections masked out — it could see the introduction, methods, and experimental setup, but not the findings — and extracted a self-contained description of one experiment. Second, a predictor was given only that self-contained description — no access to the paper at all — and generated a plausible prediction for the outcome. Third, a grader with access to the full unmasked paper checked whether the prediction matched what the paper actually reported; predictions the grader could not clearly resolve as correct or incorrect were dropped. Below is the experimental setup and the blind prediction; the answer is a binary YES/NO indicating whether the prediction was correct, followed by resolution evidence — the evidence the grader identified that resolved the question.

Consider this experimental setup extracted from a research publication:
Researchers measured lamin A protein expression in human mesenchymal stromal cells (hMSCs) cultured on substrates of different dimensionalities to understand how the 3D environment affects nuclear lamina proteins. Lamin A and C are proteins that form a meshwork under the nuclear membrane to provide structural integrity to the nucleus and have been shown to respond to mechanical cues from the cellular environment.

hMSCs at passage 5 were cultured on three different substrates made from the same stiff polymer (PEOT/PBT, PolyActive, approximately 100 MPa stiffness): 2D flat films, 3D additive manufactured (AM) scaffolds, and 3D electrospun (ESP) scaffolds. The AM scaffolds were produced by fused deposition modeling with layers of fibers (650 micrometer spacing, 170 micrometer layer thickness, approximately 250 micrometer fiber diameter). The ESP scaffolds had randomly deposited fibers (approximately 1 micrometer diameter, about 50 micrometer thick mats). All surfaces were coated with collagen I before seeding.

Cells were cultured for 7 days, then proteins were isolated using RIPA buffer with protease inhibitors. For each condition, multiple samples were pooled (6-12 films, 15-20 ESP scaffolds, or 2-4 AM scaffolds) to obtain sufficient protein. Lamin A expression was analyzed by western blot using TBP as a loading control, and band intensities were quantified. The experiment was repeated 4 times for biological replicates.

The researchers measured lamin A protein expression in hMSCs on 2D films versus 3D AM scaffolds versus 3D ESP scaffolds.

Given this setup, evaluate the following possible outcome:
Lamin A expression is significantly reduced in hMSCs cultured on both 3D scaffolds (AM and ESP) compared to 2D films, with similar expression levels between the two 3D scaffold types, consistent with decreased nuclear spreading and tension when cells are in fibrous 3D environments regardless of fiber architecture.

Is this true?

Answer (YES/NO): NO